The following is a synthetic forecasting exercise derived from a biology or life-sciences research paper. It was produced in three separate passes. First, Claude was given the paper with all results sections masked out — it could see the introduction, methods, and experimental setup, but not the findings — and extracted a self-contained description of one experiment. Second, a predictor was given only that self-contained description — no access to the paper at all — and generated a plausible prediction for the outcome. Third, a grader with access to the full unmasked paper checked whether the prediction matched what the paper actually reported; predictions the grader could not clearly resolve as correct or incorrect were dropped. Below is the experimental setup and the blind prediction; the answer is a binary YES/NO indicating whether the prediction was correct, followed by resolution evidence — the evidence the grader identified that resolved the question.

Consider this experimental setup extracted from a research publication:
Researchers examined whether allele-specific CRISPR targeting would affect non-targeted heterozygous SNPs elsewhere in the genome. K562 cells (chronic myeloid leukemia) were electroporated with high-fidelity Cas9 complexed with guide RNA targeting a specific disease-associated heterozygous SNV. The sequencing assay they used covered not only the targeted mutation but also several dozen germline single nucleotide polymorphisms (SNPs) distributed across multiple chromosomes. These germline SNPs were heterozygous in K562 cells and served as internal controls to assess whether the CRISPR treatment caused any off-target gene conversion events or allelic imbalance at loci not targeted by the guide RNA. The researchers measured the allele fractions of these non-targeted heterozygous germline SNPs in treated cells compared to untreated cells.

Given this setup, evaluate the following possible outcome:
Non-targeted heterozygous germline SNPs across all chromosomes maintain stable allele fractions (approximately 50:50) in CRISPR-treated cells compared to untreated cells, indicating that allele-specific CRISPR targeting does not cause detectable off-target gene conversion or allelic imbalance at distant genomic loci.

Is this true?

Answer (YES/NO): YES